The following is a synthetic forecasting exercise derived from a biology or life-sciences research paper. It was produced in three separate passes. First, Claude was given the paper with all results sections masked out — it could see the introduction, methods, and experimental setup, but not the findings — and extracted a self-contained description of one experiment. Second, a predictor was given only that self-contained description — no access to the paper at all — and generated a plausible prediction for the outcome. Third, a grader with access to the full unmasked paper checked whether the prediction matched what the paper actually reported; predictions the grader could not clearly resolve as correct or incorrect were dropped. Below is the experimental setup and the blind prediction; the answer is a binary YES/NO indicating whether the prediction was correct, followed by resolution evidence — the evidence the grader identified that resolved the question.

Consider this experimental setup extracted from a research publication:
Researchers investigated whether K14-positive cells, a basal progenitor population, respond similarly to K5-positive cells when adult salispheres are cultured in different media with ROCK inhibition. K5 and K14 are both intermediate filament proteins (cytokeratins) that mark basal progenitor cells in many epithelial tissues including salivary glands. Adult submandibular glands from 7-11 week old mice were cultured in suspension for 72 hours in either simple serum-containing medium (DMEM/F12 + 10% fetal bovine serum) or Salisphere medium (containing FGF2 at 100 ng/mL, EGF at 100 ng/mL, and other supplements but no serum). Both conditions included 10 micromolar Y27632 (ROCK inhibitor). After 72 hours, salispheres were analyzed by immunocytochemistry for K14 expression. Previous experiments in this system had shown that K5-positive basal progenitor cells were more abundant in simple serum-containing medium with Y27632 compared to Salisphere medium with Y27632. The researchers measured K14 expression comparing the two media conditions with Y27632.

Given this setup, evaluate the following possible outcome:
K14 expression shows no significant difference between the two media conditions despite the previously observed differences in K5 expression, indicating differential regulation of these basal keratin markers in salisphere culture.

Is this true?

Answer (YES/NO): NO